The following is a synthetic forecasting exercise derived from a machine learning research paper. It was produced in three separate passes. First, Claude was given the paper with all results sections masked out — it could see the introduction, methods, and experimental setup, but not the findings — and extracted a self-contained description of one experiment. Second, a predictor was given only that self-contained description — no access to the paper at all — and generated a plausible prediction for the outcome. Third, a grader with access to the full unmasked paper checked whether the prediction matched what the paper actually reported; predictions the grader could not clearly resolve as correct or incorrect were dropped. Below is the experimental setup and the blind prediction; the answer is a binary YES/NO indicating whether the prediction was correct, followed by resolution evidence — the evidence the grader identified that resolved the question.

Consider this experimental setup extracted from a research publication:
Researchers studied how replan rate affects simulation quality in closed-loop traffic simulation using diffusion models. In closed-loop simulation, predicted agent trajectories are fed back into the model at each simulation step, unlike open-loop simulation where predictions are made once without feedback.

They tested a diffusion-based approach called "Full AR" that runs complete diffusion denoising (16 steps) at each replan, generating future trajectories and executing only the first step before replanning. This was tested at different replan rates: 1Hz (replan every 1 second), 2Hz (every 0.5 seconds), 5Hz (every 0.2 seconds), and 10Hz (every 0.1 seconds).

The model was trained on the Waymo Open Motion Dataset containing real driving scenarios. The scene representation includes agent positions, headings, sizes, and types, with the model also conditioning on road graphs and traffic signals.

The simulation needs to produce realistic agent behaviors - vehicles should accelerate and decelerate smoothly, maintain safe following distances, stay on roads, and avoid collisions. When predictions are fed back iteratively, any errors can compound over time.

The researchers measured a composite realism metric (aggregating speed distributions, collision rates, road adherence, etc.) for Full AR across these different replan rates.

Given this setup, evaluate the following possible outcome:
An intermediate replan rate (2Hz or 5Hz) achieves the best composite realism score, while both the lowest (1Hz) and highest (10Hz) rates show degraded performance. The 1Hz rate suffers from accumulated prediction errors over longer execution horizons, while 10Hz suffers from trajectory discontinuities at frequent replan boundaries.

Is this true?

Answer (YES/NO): NO